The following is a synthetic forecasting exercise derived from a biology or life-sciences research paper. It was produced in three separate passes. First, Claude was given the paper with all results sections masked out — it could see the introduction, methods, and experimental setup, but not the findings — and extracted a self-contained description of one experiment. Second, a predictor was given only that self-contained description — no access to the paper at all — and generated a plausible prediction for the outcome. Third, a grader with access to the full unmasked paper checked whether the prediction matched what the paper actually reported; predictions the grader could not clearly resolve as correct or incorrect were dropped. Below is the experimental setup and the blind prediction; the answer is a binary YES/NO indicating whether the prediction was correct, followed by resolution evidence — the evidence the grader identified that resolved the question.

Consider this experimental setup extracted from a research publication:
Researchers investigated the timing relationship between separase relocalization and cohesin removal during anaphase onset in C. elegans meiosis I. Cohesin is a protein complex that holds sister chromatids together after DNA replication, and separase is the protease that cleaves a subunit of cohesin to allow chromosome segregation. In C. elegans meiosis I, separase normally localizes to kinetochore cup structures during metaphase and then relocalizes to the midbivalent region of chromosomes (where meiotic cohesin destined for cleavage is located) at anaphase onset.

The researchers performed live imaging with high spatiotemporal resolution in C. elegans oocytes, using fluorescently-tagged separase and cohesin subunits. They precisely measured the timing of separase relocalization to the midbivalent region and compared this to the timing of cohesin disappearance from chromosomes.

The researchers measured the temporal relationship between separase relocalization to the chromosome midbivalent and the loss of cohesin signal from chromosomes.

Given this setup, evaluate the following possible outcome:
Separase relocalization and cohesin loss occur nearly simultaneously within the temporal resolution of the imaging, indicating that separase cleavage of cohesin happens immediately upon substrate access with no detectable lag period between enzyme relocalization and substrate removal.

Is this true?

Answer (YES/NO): NO